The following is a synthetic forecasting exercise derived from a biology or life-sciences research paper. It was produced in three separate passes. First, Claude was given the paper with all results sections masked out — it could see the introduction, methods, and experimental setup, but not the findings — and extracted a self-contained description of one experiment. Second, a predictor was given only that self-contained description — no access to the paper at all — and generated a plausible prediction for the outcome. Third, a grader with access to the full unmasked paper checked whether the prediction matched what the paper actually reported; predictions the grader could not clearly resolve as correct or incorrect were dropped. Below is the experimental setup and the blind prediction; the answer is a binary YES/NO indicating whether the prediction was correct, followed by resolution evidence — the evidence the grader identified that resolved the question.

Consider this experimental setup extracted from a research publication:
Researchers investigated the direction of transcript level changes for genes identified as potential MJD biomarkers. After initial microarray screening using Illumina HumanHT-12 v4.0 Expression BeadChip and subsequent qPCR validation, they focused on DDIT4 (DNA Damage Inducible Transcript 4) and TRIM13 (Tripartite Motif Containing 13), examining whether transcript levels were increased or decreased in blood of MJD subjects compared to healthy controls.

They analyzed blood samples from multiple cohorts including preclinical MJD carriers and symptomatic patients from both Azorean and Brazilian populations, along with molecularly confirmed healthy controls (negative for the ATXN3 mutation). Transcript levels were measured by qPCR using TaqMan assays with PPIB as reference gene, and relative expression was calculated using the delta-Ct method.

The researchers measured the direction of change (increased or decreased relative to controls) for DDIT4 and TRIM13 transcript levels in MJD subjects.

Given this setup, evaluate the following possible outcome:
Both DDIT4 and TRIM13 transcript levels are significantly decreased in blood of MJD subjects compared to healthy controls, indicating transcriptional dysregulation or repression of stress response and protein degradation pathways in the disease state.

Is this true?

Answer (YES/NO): NO